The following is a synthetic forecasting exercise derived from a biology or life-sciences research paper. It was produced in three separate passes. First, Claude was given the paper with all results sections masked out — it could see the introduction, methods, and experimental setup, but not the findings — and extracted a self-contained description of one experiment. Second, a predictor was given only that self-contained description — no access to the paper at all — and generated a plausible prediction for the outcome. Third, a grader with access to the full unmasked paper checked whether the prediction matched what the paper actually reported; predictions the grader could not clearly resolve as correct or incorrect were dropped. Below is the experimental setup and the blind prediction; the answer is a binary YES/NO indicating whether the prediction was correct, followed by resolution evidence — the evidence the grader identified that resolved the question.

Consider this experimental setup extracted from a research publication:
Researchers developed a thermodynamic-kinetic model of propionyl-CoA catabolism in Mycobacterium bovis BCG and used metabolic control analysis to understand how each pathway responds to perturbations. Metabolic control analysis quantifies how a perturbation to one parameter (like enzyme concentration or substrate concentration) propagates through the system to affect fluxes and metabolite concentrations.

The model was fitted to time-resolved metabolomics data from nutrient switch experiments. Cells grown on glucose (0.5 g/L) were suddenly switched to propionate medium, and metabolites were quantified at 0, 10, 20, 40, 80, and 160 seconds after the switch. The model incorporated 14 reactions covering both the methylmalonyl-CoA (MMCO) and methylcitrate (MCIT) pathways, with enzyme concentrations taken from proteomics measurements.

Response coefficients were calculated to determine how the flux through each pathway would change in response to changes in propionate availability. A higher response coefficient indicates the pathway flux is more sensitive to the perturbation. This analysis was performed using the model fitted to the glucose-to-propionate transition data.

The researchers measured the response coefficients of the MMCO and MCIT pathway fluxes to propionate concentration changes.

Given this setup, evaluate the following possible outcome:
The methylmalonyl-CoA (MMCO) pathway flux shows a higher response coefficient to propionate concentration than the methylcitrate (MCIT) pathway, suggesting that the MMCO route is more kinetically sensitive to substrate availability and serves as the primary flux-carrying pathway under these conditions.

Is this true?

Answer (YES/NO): YES